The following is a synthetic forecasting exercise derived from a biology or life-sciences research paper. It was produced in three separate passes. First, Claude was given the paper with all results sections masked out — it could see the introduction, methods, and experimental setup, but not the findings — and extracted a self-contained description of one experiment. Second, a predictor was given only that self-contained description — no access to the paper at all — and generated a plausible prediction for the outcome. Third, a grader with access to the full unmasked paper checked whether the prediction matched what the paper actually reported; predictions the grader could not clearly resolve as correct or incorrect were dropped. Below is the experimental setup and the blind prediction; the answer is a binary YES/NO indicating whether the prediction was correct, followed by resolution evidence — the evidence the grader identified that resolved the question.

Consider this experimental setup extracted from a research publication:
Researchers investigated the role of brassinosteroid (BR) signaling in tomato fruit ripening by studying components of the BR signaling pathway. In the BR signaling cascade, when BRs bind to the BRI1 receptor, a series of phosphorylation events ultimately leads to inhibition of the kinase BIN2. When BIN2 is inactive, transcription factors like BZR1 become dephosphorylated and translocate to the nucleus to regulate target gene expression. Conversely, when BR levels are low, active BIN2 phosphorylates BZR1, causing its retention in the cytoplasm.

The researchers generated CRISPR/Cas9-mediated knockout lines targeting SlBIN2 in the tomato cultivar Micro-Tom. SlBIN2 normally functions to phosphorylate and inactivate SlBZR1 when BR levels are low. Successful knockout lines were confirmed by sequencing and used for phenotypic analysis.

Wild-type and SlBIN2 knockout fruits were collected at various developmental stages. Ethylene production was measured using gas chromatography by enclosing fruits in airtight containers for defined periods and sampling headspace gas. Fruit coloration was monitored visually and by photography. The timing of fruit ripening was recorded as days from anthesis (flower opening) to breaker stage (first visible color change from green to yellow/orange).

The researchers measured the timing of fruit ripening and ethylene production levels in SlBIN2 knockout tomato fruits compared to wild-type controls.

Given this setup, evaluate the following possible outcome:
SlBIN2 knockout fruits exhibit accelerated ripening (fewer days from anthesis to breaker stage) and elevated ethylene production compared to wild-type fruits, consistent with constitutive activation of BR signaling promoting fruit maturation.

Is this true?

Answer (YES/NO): YES